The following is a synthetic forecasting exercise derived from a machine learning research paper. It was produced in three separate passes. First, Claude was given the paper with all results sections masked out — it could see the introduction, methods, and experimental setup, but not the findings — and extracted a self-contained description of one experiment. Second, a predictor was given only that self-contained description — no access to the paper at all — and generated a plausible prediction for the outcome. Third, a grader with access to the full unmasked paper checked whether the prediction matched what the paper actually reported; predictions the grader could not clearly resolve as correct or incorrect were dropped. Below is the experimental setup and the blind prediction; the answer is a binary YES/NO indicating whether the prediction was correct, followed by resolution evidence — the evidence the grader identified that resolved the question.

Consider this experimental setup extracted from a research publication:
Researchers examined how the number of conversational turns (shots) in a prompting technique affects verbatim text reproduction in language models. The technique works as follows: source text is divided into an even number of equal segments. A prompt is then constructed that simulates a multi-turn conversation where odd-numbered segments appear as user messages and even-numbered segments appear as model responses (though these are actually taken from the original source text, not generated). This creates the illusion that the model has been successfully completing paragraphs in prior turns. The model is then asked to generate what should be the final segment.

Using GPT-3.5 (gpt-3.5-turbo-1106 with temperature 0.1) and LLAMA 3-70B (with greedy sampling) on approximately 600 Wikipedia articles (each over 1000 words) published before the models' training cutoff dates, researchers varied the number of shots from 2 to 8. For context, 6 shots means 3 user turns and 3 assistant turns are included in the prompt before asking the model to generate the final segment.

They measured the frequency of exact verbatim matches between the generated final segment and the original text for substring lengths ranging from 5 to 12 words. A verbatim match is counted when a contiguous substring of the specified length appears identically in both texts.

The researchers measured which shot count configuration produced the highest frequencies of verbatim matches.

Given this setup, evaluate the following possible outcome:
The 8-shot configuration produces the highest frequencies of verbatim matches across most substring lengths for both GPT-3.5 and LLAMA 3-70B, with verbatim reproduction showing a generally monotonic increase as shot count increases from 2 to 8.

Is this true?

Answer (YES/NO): NO